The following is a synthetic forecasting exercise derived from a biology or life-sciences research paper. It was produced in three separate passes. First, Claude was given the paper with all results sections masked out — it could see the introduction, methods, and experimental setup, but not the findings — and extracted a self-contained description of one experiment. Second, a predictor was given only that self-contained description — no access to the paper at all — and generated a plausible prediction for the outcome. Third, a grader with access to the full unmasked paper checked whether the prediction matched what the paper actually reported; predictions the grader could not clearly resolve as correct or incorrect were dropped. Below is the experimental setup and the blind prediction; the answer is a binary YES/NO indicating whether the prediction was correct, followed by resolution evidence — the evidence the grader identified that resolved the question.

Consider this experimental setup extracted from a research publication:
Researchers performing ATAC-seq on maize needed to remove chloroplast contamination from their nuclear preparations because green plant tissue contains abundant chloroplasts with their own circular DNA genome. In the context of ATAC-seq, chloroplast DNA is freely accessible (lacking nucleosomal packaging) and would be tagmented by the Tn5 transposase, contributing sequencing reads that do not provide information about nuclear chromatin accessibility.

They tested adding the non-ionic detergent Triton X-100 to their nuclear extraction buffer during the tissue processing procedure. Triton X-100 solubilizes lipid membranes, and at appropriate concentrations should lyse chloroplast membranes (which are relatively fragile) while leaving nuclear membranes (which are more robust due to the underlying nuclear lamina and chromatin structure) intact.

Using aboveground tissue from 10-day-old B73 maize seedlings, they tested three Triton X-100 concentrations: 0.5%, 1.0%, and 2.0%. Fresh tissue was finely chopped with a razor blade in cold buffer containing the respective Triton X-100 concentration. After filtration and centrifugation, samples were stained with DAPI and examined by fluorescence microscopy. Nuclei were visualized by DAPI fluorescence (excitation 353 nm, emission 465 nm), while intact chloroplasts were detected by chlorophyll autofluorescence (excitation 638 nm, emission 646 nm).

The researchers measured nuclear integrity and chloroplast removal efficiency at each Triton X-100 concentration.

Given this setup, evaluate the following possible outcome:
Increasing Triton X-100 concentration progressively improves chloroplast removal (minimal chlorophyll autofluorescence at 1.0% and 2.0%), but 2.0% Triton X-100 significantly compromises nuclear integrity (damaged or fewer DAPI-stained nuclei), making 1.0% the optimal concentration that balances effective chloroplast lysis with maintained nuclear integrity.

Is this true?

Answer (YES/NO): YES